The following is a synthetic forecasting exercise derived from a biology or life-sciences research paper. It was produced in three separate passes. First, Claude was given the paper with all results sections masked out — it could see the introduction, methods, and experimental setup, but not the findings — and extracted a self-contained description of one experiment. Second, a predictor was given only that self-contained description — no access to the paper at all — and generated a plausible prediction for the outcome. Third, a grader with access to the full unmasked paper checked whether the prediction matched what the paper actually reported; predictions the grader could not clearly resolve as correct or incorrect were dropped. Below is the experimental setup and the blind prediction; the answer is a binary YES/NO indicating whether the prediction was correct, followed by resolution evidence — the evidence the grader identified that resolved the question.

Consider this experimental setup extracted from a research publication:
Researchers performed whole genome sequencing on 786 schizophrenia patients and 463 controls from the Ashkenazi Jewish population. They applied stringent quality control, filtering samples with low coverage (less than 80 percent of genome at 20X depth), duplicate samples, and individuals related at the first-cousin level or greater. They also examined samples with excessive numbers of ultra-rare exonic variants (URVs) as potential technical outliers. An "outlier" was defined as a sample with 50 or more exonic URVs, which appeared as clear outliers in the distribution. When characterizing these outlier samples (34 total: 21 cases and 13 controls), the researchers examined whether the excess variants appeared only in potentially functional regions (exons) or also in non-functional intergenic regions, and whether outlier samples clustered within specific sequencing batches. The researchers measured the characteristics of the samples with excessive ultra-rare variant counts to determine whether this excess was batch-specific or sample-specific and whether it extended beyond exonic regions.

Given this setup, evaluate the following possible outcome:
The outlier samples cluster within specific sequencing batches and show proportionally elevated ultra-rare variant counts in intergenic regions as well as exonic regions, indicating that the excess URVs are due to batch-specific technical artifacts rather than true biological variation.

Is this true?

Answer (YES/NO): NO